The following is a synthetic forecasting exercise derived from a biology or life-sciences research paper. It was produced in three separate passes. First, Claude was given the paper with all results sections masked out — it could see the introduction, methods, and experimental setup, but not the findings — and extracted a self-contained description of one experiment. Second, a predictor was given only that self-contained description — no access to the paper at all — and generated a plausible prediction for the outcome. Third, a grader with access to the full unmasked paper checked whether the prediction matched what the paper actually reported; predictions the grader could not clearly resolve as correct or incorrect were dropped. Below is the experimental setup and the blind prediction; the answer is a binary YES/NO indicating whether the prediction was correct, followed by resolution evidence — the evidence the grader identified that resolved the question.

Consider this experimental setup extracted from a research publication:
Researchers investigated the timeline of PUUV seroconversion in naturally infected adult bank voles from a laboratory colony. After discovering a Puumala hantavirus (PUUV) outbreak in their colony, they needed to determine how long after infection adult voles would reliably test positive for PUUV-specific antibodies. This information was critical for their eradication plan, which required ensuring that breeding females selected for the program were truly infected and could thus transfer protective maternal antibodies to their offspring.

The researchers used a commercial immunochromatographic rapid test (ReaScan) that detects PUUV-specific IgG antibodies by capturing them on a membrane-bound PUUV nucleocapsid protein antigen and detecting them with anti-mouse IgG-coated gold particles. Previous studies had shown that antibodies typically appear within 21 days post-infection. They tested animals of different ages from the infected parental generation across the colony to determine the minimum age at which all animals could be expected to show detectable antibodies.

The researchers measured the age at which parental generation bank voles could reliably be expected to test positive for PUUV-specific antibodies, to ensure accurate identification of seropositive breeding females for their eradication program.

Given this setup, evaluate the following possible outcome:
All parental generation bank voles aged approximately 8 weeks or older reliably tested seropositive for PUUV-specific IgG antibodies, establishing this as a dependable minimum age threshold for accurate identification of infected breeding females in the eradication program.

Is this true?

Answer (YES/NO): NO